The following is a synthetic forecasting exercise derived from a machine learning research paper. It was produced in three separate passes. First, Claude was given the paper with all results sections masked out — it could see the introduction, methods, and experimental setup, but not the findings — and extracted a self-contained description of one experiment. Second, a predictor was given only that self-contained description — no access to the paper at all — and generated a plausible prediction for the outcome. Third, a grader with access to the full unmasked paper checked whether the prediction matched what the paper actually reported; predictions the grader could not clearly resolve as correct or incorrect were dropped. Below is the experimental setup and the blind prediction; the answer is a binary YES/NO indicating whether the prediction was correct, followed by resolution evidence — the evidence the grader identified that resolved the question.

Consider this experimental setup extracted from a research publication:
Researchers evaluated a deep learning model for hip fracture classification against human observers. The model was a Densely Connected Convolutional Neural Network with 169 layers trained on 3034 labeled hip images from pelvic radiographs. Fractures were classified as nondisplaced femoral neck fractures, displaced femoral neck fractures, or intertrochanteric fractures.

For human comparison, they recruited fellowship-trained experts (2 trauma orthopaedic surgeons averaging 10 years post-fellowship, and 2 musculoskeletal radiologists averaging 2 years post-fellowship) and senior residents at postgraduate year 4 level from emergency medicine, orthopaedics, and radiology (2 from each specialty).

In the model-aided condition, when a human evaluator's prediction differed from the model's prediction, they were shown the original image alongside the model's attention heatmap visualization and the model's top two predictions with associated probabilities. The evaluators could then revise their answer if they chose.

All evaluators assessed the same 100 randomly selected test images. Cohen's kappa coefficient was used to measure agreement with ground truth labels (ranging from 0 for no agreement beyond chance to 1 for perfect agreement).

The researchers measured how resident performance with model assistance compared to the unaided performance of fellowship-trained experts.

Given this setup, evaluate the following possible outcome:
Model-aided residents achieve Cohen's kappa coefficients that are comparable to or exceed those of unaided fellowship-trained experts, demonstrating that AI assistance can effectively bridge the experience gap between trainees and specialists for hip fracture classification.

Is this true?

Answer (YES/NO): YES